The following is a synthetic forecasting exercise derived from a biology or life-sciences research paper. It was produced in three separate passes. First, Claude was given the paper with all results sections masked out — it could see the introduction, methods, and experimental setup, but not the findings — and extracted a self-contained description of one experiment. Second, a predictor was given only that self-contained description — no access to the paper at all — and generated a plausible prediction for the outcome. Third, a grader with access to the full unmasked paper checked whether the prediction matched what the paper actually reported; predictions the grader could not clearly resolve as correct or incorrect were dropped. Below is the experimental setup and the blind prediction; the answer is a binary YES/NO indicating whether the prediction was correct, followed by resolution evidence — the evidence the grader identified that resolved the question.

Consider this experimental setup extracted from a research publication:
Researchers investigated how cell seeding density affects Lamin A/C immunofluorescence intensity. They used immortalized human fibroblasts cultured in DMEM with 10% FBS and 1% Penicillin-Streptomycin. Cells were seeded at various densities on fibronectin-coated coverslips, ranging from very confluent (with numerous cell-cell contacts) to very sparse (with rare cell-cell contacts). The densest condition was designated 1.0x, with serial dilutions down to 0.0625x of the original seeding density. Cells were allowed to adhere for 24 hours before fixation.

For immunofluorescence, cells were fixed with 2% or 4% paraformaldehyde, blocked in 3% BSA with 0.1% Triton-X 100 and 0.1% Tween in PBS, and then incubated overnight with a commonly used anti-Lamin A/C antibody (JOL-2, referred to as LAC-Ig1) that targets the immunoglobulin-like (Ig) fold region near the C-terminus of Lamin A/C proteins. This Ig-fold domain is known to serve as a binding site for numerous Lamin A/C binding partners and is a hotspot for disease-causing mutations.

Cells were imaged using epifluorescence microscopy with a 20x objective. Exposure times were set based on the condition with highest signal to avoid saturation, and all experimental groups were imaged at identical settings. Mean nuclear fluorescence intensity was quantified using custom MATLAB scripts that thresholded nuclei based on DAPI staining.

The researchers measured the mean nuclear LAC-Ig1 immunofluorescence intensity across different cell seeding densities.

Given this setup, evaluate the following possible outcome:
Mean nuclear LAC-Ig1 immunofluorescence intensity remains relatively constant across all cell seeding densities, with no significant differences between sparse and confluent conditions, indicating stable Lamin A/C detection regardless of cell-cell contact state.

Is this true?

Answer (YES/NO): NO